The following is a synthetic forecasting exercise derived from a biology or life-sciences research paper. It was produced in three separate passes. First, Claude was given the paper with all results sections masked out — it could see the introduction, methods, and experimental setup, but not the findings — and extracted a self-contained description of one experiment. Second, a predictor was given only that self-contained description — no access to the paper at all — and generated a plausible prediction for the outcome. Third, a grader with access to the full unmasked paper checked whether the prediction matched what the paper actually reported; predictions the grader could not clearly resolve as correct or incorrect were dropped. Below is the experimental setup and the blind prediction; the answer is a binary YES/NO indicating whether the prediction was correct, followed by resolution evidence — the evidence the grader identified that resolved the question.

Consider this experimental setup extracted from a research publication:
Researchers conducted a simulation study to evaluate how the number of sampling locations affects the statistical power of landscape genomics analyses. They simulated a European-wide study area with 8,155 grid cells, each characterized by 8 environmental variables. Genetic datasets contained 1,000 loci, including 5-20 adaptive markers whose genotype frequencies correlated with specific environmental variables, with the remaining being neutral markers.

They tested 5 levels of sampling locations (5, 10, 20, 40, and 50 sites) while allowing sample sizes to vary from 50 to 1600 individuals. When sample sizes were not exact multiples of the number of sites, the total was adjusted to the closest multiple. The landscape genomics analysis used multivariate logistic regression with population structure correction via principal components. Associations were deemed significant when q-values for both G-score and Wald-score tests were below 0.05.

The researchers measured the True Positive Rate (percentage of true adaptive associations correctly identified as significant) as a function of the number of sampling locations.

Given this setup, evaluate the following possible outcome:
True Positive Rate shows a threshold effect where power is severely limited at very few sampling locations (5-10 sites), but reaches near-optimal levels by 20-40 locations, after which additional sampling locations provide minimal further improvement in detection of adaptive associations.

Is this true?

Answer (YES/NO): NO